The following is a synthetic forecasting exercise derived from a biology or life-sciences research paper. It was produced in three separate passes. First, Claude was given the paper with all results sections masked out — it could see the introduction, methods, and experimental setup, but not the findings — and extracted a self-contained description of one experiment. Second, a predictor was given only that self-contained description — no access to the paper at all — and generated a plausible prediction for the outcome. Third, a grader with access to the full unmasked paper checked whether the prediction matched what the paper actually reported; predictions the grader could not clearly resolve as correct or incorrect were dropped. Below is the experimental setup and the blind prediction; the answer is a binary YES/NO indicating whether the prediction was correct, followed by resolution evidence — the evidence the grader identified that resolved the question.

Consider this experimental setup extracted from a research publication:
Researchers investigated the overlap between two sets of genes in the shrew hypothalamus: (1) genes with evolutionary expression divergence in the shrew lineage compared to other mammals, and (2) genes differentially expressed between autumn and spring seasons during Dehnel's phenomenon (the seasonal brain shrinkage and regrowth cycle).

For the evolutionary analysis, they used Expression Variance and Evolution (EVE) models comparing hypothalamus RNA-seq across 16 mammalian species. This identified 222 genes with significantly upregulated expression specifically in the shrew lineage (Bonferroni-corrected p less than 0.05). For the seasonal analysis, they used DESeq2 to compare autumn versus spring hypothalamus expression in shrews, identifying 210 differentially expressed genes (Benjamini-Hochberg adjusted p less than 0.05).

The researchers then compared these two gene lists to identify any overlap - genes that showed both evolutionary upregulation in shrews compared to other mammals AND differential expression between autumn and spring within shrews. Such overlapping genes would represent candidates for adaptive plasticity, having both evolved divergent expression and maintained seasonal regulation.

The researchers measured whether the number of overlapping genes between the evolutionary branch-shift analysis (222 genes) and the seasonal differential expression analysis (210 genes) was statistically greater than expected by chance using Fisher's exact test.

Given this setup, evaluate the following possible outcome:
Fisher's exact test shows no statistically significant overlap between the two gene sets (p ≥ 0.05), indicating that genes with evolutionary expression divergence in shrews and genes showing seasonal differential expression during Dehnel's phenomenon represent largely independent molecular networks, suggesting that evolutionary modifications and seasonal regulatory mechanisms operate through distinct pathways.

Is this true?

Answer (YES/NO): YES